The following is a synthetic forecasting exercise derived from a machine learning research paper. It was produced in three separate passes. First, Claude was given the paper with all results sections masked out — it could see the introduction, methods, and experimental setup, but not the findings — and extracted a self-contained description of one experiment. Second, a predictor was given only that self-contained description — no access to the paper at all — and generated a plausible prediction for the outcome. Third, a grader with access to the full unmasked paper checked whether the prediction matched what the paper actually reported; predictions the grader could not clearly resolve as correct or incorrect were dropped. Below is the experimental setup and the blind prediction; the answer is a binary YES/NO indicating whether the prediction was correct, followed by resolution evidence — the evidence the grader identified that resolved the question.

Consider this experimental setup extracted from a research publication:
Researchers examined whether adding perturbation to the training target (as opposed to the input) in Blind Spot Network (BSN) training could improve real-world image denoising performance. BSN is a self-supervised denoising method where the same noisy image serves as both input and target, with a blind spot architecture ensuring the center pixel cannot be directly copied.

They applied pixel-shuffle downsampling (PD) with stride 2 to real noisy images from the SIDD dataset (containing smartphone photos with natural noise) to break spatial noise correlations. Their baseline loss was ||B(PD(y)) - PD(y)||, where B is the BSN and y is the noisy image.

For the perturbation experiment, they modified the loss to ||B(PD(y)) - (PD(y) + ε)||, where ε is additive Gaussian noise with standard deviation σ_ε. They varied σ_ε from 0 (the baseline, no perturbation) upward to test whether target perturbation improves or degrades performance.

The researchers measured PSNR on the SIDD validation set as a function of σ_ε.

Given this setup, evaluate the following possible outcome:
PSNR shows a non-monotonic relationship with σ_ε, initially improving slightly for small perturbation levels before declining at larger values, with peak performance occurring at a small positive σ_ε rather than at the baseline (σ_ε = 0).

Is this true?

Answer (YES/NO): YES